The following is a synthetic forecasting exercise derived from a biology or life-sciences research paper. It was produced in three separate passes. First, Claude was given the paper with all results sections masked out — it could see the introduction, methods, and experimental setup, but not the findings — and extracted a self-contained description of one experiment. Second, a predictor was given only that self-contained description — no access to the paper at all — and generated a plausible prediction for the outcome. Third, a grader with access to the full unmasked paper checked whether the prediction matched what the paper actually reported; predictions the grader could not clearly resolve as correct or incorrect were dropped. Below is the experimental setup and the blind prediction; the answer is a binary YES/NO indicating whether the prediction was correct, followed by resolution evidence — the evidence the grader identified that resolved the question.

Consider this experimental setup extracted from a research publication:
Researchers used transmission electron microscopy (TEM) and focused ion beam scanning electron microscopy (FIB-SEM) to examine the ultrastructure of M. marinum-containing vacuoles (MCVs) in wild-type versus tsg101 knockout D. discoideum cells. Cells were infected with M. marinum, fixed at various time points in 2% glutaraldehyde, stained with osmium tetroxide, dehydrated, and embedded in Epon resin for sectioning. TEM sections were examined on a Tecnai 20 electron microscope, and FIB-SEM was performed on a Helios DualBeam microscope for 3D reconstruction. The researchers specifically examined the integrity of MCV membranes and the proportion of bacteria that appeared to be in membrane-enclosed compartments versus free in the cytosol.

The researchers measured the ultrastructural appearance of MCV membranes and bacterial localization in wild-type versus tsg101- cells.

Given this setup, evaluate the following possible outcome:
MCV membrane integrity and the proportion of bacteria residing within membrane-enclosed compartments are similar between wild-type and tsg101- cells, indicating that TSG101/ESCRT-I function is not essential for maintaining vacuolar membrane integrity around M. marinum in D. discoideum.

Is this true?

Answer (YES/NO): NO